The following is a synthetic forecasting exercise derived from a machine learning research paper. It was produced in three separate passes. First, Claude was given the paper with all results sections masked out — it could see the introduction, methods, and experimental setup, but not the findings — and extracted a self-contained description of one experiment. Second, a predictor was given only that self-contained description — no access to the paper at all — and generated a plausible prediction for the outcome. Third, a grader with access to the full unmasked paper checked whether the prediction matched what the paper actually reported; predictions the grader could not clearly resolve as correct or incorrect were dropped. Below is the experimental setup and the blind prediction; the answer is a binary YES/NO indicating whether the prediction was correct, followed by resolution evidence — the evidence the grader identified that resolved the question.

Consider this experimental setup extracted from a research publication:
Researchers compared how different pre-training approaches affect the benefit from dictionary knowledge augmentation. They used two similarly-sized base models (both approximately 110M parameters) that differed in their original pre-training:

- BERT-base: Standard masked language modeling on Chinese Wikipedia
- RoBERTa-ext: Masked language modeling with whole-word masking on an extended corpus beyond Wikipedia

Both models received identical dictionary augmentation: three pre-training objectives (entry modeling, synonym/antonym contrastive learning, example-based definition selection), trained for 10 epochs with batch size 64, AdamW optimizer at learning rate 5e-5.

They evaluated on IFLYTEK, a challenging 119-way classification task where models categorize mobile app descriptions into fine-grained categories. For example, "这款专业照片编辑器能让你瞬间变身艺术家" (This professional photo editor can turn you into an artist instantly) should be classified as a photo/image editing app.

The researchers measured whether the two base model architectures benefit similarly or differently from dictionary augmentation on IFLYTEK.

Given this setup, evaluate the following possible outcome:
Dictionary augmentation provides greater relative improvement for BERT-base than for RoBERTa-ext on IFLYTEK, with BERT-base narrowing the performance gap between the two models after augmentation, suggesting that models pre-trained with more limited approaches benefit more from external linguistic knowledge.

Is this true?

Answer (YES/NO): NO